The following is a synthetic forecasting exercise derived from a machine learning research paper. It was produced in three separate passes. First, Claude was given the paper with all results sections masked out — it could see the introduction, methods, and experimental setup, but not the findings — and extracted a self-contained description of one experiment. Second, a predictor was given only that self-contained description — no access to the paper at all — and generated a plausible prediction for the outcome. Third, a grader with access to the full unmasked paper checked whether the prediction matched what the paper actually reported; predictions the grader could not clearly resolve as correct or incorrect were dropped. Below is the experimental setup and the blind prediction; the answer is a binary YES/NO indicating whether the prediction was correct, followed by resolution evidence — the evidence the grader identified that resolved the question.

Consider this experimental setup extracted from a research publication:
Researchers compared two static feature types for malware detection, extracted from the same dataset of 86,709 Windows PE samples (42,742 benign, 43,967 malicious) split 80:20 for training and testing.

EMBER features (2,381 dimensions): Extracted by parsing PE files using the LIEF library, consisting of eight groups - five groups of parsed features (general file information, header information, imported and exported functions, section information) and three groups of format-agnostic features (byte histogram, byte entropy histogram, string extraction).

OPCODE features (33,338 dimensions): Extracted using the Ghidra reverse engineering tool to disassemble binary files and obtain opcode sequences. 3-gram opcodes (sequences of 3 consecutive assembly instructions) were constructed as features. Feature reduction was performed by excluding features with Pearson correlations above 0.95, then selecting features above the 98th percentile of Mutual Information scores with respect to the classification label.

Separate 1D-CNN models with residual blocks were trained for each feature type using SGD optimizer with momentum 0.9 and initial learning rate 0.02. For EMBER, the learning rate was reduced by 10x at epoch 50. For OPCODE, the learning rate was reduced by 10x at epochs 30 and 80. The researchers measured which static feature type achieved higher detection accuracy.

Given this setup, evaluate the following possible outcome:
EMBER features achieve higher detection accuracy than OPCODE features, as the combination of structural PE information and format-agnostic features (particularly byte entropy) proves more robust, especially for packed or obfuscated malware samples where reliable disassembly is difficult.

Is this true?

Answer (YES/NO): YES